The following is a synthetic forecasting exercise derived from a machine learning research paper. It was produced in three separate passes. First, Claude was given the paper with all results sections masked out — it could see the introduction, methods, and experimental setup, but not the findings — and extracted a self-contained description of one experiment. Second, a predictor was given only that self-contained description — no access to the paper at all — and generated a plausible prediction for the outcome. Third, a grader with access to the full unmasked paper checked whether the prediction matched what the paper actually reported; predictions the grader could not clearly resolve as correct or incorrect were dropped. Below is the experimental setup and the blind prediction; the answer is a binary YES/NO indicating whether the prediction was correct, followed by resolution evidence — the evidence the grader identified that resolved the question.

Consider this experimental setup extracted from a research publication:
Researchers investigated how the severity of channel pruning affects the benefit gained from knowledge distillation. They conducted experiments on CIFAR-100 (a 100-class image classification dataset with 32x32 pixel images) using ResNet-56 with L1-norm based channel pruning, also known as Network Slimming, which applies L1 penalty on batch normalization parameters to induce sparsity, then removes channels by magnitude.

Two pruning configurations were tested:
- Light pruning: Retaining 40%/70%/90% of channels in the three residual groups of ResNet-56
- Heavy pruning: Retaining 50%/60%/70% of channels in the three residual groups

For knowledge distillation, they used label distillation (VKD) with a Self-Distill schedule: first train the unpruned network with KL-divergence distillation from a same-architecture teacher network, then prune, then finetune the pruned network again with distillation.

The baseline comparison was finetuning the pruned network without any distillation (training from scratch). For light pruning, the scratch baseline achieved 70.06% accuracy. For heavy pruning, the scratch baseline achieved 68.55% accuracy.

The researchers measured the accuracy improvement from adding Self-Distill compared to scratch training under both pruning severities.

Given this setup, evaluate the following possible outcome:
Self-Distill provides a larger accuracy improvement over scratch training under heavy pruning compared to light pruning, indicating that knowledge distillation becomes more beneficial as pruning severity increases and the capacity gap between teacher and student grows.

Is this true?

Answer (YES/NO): YES